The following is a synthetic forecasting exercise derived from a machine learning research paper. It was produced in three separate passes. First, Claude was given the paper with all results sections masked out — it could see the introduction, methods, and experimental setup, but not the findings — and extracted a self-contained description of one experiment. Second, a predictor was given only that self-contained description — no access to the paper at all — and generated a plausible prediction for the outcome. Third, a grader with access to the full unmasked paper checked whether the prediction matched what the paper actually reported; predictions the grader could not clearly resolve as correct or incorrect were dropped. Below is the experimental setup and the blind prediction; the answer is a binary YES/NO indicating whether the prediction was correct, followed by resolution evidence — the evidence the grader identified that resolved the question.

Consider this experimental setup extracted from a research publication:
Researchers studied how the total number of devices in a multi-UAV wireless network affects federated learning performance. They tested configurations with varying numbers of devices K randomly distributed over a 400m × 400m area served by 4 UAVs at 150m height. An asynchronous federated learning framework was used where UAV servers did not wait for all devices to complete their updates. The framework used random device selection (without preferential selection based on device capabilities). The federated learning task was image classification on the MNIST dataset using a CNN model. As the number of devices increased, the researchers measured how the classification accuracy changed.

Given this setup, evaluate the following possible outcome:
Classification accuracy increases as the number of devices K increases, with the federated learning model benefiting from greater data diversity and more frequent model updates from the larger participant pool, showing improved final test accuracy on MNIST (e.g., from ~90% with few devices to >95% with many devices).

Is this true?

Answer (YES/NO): NO